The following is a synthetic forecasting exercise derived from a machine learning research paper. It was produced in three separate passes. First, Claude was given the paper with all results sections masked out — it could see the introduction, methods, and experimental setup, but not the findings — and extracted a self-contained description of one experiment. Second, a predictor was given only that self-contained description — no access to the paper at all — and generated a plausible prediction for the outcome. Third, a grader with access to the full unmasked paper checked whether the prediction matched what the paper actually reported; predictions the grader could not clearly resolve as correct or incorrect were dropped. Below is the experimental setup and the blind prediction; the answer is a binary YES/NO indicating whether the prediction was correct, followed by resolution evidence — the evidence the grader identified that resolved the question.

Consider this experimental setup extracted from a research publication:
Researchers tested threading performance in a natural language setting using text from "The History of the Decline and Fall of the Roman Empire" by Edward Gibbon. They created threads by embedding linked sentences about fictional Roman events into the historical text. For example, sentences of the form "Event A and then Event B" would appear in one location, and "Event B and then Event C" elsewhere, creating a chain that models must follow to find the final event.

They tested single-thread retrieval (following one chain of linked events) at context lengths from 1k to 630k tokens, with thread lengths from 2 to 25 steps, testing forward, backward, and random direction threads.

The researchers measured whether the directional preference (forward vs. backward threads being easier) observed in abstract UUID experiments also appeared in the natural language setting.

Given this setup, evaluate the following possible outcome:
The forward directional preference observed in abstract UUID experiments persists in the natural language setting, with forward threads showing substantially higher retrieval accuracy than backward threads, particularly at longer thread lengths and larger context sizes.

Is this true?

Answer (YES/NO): YES